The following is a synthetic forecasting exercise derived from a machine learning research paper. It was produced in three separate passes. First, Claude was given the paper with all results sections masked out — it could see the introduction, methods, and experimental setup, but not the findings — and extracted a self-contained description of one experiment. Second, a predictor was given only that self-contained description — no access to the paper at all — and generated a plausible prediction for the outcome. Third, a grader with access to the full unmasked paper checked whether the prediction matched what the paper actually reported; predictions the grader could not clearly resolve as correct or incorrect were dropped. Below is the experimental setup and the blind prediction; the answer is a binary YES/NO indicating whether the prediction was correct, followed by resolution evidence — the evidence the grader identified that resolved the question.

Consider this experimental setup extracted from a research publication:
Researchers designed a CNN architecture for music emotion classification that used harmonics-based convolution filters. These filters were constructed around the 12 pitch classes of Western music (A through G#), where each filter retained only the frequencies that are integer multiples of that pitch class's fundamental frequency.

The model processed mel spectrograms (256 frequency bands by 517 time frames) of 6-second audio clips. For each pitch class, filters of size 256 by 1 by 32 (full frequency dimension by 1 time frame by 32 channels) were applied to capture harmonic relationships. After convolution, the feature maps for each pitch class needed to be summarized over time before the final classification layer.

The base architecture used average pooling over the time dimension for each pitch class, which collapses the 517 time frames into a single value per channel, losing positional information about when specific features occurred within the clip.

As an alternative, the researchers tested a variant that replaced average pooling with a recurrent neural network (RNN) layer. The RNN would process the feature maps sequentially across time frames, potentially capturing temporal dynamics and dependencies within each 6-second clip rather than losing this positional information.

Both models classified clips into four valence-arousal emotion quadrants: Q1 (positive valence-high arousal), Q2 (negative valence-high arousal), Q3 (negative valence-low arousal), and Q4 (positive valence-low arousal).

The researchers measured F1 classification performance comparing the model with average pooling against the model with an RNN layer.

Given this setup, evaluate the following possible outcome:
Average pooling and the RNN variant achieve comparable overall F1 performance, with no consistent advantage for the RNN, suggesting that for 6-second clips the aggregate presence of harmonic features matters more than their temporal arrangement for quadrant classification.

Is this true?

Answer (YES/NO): NO